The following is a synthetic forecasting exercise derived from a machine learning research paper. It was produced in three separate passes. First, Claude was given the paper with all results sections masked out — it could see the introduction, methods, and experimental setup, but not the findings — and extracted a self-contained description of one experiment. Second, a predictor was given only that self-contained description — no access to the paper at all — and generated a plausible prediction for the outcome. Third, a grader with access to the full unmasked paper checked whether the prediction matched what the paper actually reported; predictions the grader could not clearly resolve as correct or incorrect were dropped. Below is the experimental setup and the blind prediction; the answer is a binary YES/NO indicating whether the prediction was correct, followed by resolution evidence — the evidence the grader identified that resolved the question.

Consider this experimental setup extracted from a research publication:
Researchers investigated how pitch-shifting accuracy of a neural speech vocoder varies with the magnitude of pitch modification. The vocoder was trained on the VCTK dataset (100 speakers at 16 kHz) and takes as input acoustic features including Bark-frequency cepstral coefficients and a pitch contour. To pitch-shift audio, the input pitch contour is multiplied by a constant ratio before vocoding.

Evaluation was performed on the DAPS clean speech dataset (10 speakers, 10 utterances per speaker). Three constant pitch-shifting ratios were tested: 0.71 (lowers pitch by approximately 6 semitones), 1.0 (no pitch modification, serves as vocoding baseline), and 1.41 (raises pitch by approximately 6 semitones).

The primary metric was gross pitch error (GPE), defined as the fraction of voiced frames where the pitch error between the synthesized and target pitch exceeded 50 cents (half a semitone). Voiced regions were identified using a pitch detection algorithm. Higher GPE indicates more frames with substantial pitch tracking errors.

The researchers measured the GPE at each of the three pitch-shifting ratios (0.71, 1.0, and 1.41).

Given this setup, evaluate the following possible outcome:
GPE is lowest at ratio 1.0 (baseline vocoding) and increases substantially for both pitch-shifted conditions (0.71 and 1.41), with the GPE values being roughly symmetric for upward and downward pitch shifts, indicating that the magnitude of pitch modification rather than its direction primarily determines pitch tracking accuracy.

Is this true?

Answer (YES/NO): NO